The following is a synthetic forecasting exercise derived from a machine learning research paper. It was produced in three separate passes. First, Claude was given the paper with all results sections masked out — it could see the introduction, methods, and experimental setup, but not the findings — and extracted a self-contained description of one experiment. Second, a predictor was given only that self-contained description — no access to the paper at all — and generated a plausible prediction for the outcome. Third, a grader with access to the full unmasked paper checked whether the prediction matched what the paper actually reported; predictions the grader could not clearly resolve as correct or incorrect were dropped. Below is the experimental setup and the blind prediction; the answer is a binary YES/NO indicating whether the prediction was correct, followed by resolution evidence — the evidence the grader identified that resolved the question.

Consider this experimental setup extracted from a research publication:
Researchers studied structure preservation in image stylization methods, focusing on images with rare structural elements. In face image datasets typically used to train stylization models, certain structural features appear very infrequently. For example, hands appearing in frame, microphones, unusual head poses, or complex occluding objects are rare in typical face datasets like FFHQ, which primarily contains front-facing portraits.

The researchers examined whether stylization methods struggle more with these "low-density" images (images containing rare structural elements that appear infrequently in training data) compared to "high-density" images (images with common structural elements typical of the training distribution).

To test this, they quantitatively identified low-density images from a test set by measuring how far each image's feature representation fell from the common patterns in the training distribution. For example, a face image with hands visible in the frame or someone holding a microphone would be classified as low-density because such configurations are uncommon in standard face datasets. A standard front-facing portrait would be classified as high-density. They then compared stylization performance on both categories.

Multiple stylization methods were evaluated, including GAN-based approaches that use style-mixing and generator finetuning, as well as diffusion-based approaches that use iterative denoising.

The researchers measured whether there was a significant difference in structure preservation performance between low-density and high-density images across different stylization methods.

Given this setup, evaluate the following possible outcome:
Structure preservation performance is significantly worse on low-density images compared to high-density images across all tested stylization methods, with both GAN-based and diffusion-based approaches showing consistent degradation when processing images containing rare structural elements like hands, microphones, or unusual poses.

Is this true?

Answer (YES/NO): NO